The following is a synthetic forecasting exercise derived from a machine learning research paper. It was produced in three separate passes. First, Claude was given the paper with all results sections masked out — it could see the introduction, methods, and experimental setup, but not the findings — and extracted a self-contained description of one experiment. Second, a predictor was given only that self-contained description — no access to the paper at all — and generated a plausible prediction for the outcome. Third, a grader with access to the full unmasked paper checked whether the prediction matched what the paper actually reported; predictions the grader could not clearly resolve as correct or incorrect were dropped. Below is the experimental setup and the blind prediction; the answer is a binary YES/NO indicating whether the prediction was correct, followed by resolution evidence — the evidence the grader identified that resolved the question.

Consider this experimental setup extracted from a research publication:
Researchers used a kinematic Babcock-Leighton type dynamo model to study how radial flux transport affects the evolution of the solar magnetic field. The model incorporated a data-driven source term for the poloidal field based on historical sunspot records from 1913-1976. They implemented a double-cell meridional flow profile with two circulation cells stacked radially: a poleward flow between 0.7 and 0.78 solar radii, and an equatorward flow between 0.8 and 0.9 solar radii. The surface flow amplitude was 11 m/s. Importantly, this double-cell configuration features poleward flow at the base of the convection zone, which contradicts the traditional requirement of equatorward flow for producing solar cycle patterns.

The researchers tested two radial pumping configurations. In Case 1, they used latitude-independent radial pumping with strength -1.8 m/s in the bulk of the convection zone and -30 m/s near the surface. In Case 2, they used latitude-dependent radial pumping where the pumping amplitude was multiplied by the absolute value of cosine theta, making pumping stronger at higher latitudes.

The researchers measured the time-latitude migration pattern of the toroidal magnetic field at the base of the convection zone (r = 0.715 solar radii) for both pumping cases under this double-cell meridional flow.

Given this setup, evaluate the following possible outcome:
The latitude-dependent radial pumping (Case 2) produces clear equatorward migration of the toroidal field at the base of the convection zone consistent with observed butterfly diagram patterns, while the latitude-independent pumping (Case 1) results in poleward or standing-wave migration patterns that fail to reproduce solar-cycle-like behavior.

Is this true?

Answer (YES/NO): YES